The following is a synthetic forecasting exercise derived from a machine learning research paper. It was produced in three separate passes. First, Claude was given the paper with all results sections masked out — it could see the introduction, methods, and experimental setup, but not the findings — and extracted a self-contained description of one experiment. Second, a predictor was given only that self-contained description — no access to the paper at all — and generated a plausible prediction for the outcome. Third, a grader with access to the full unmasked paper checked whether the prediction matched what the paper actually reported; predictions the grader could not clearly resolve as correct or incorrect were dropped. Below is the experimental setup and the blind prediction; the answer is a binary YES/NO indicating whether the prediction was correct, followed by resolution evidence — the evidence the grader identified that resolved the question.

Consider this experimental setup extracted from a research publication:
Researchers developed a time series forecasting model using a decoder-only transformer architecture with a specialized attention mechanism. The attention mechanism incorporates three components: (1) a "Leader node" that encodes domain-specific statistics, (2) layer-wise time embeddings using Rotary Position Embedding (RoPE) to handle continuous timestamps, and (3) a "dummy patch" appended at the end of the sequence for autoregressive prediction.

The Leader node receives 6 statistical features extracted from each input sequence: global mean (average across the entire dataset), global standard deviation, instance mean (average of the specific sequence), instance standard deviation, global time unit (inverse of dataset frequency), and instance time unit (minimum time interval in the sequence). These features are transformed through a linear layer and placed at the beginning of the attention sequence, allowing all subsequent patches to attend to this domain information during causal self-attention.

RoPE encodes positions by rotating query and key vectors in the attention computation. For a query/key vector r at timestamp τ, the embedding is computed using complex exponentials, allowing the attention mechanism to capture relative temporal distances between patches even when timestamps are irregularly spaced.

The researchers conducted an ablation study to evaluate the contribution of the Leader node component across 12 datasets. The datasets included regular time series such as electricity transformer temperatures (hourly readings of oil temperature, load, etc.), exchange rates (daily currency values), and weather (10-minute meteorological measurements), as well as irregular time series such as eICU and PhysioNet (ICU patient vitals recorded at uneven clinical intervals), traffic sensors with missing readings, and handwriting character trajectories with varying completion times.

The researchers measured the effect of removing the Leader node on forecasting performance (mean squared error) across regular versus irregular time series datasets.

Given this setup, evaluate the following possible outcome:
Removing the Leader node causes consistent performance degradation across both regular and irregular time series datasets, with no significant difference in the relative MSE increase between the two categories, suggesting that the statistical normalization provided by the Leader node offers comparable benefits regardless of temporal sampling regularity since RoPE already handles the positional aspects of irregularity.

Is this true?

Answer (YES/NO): NO